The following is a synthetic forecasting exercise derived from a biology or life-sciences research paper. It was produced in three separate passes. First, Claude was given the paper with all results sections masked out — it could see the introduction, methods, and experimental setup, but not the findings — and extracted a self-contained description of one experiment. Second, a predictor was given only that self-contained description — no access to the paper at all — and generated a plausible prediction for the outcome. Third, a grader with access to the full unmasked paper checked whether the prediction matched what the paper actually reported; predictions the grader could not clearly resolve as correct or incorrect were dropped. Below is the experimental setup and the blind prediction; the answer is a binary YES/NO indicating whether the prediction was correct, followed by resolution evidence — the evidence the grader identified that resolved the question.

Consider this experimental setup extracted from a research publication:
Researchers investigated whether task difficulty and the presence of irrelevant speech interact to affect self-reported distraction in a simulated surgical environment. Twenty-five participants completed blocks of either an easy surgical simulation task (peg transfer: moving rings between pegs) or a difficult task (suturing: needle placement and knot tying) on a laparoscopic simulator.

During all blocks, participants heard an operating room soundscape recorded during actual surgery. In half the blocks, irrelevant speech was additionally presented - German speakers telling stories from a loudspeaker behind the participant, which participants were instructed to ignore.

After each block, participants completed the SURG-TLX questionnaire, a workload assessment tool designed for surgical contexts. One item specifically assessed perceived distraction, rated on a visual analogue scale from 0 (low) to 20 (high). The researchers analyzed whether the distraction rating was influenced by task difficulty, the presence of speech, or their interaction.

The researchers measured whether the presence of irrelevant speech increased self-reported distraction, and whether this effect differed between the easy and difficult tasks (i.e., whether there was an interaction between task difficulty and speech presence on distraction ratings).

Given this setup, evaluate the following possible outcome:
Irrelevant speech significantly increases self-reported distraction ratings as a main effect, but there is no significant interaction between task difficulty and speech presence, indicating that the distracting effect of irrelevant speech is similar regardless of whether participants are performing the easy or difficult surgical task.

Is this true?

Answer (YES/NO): YES